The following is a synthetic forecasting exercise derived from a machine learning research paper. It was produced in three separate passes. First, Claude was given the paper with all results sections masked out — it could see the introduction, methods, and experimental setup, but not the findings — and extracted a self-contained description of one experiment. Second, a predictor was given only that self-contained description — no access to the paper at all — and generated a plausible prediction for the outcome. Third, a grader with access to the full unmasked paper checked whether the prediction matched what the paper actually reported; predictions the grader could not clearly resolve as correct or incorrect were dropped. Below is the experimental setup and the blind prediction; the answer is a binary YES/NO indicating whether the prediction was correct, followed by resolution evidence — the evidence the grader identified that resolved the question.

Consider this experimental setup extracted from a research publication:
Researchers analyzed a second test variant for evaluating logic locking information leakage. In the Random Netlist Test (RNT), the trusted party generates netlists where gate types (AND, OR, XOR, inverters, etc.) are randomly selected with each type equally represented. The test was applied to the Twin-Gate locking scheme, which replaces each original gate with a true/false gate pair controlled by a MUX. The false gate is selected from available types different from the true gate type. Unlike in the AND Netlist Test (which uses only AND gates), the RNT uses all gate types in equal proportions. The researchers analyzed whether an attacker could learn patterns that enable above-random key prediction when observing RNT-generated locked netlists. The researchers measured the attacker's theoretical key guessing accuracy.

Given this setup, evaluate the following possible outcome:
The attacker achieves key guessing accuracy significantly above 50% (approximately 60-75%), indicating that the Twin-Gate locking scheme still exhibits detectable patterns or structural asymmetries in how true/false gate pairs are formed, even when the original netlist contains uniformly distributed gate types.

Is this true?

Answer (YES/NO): NO